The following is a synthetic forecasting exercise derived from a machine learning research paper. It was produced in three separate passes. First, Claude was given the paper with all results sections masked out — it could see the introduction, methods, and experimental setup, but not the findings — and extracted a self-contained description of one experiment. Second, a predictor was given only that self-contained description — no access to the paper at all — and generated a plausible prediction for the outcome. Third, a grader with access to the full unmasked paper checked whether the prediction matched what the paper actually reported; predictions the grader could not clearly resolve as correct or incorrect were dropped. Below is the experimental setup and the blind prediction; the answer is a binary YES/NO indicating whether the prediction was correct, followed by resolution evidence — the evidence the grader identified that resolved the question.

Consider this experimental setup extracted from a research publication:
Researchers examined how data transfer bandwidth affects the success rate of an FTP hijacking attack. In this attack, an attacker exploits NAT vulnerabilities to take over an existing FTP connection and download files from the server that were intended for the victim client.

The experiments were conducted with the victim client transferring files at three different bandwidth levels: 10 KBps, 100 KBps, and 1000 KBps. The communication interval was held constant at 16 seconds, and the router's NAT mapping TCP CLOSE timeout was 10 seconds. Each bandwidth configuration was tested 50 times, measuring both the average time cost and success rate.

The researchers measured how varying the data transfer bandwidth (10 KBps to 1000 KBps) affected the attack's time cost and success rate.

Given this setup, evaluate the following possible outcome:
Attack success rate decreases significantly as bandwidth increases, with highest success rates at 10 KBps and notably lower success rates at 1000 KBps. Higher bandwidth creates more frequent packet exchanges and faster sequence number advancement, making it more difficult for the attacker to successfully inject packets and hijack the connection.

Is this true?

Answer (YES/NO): NO